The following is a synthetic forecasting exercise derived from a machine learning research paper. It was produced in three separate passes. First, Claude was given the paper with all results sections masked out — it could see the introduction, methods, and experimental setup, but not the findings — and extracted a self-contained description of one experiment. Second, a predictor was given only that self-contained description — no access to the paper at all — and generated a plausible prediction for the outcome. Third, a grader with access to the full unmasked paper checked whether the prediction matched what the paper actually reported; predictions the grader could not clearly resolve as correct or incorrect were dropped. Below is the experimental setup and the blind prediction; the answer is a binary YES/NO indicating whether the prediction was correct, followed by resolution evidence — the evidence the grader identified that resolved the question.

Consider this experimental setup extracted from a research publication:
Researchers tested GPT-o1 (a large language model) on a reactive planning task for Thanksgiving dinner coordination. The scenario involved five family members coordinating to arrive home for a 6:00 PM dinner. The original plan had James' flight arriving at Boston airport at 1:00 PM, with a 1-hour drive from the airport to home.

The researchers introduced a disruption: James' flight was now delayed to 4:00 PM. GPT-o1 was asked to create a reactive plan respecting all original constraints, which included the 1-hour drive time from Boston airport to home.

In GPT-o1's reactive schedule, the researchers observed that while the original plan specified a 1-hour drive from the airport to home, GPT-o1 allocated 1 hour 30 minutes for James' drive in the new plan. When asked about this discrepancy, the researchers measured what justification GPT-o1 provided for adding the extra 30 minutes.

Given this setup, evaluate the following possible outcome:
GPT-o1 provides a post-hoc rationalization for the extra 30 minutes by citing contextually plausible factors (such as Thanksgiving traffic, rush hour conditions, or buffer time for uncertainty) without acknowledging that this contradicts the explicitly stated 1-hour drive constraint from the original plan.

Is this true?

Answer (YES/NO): YES